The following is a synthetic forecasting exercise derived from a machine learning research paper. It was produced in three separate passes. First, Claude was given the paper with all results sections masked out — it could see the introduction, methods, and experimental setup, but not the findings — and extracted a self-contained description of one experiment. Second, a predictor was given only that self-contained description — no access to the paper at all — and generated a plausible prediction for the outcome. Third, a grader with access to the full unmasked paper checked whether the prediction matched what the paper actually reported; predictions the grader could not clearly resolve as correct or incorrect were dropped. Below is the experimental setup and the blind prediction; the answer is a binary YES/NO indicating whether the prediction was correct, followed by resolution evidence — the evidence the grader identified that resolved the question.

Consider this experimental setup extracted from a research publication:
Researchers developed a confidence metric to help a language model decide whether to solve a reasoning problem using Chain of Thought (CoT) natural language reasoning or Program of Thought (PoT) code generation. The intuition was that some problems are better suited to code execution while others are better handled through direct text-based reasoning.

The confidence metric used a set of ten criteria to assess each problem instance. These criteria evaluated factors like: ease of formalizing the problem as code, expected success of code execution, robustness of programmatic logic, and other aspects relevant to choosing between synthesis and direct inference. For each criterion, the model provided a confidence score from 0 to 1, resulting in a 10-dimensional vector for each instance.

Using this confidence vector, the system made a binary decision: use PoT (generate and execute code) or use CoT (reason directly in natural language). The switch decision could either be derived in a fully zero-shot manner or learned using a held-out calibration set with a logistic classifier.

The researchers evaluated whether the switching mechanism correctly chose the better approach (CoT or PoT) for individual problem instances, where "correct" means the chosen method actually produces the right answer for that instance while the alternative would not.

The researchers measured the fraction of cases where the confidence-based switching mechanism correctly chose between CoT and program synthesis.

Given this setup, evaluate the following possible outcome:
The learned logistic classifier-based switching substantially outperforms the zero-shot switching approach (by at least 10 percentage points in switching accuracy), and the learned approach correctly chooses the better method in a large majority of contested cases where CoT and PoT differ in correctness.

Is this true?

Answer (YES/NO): NO